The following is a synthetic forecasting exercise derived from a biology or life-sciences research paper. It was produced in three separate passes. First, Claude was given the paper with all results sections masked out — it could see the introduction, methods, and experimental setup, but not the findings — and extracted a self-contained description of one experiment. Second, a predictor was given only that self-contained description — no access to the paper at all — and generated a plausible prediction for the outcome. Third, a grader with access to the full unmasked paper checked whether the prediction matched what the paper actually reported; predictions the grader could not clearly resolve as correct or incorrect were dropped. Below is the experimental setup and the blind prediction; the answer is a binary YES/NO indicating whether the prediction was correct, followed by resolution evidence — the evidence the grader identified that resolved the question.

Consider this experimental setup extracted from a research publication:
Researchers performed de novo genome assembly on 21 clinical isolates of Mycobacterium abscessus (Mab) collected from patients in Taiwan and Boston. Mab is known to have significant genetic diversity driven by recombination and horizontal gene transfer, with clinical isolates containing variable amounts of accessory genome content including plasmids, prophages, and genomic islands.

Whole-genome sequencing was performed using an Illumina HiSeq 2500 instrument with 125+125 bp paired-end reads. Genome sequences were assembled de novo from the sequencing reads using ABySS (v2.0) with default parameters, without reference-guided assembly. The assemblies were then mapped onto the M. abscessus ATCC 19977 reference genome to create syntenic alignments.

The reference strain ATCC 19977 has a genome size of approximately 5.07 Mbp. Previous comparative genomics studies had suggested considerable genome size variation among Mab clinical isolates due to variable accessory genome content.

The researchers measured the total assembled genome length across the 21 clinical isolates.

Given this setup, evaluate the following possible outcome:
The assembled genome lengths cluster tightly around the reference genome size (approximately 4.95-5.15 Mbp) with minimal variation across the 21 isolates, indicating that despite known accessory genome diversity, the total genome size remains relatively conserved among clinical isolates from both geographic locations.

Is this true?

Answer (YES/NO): NO